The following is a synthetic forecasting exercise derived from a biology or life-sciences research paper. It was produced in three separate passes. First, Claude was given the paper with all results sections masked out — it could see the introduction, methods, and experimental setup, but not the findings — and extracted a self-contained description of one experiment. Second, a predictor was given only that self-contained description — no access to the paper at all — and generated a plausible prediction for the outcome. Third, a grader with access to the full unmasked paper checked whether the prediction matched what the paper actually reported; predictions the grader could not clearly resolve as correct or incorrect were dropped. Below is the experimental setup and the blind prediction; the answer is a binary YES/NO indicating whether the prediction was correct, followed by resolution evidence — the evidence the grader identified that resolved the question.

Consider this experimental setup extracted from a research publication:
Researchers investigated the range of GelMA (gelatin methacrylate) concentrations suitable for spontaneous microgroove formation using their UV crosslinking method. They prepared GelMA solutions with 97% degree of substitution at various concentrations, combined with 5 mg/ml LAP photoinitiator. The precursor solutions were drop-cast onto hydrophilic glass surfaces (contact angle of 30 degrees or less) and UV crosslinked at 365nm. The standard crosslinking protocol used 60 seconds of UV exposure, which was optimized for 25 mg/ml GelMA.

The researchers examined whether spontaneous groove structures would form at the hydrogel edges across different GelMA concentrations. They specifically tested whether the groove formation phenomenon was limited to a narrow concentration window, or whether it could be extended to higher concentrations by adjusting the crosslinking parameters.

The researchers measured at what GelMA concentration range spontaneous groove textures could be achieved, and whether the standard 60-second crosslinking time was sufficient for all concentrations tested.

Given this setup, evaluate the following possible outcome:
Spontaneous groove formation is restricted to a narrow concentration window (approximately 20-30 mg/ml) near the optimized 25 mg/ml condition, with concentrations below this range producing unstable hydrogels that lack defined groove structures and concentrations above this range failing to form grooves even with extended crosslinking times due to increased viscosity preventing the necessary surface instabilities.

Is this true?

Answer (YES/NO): NO